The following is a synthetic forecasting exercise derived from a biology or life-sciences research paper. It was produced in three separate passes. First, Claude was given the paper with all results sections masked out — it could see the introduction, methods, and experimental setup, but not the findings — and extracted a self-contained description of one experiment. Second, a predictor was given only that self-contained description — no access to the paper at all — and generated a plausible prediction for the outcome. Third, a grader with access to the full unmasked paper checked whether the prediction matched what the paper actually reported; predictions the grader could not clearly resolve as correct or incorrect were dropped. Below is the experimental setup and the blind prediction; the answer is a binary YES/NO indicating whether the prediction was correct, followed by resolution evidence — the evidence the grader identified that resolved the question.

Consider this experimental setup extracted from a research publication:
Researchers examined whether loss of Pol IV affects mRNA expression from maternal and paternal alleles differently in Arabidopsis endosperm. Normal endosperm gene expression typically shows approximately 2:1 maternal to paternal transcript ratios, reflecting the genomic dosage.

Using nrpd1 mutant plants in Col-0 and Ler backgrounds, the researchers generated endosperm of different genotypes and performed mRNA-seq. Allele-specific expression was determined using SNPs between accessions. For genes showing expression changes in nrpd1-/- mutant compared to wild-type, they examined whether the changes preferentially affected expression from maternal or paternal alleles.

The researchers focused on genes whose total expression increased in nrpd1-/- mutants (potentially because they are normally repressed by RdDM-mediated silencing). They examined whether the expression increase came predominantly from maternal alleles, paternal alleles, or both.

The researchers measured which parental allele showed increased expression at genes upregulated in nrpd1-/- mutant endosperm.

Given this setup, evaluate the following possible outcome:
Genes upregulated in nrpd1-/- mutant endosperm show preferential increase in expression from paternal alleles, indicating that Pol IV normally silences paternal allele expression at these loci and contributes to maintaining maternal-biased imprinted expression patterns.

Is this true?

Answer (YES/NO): NO